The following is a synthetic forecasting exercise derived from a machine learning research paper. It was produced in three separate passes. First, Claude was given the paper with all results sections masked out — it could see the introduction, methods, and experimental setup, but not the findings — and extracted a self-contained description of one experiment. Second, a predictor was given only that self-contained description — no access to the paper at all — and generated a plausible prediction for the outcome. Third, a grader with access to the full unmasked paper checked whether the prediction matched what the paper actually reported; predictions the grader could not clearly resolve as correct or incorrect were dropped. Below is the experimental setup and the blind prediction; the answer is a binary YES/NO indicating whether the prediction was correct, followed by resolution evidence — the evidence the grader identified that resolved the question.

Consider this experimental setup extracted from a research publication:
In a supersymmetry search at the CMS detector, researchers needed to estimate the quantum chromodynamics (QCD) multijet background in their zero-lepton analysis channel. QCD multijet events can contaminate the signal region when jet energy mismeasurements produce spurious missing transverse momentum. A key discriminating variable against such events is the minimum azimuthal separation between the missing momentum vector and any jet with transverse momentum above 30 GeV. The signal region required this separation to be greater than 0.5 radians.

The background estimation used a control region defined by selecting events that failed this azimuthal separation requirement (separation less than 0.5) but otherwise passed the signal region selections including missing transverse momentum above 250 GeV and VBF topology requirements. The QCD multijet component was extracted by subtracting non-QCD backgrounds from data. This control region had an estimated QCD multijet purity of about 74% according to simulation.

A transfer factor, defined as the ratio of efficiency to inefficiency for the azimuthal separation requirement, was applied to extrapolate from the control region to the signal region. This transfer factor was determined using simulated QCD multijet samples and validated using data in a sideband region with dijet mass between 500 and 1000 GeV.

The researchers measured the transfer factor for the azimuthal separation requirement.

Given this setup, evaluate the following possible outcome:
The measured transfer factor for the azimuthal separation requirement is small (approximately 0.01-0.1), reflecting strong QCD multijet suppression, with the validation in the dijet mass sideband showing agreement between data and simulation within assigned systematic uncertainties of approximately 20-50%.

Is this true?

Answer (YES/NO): NO